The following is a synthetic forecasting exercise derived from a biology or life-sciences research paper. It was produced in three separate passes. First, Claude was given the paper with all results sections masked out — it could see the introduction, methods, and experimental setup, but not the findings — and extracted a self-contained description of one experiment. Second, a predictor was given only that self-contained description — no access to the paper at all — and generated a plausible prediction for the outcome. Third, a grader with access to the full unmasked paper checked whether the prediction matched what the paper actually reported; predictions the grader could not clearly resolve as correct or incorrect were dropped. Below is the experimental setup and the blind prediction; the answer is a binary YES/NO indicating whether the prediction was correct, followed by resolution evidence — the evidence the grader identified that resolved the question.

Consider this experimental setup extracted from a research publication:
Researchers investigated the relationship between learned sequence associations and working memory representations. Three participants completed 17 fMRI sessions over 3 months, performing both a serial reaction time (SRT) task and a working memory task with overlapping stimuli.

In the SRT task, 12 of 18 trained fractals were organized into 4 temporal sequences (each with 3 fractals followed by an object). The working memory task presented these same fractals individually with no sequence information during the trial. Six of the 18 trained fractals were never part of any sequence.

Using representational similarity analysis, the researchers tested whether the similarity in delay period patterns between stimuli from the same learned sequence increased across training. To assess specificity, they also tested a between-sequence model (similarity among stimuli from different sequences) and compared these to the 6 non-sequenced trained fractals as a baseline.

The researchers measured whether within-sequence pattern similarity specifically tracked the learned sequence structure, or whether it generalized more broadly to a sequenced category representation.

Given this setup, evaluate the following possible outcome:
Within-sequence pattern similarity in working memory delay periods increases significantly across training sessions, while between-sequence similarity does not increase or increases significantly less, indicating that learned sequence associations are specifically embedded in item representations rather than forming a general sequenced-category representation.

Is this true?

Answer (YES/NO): NO